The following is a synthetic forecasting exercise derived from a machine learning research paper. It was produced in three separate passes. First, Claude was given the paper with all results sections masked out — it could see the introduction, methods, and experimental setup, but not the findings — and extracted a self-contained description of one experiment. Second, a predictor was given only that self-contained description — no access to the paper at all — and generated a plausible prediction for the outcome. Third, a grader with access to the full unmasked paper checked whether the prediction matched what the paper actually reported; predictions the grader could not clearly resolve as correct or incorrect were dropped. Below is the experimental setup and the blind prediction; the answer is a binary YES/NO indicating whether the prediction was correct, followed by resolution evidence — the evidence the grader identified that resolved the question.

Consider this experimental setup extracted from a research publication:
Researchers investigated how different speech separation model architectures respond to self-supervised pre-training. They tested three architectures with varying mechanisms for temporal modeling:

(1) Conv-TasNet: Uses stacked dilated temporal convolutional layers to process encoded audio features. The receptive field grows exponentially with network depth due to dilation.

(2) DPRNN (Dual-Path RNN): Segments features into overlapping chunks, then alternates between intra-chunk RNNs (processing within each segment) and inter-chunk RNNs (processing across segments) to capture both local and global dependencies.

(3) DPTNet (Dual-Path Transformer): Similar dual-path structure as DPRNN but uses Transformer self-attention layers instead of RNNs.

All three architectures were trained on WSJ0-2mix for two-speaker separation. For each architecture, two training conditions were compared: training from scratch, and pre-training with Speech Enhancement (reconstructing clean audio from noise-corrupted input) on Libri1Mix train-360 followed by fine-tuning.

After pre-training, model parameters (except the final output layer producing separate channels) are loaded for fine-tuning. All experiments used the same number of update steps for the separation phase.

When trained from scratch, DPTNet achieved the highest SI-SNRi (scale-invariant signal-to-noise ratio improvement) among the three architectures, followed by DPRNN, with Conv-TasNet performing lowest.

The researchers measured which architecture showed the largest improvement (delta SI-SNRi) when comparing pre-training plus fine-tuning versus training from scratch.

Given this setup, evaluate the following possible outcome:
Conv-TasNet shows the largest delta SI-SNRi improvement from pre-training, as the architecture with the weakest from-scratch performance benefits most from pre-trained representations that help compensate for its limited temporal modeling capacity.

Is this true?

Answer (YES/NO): NO